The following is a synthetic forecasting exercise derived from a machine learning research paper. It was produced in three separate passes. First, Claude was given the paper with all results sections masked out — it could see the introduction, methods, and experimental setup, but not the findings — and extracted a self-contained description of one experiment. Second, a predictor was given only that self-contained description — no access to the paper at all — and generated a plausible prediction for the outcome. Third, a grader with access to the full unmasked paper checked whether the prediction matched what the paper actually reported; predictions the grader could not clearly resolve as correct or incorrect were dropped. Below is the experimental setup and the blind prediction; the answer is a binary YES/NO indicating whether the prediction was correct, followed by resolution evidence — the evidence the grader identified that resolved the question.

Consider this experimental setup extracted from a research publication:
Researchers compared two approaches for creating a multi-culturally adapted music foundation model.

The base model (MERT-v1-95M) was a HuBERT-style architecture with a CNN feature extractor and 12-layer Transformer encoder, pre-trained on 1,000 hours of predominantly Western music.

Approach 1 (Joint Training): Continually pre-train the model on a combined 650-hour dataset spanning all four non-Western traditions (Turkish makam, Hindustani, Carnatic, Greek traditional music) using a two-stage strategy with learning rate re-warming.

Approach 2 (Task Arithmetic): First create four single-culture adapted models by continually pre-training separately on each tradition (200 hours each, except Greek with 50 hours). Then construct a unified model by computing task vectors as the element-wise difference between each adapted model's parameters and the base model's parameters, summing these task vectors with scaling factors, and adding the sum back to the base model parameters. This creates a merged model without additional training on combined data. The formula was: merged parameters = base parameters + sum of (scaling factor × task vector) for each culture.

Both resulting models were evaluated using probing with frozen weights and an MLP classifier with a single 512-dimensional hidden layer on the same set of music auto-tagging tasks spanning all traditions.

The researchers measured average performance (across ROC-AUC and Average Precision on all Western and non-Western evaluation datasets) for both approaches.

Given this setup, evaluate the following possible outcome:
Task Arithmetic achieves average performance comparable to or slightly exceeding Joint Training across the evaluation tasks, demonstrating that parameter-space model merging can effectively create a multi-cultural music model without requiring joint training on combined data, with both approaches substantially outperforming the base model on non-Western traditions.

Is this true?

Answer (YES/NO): YES